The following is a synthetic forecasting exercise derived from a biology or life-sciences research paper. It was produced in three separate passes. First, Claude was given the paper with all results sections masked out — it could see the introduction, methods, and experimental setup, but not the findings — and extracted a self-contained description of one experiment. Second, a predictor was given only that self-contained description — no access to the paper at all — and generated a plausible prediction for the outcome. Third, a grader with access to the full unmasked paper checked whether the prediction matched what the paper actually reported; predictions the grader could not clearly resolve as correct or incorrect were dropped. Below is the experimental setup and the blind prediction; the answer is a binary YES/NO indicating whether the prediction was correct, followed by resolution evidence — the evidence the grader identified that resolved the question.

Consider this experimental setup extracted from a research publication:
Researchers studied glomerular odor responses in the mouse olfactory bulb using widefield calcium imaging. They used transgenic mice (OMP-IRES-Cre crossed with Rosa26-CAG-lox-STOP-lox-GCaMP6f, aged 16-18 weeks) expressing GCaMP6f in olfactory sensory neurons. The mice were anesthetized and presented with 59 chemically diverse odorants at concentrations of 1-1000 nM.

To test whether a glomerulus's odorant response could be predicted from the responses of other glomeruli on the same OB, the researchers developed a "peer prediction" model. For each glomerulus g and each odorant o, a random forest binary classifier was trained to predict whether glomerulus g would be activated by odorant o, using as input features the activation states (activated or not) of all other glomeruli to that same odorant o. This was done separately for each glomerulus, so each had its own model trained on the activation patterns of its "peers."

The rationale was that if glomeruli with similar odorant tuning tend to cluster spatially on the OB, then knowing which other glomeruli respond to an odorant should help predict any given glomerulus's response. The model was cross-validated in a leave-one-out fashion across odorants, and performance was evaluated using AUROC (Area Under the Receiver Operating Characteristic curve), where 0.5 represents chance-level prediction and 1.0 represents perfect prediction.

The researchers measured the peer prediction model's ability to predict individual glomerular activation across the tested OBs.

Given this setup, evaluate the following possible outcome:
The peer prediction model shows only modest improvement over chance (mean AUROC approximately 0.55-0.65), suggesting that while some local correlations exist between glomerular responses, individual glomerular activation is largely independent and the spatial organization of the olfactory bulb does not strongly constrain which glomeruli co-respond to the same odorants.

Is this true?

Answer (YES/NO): NO